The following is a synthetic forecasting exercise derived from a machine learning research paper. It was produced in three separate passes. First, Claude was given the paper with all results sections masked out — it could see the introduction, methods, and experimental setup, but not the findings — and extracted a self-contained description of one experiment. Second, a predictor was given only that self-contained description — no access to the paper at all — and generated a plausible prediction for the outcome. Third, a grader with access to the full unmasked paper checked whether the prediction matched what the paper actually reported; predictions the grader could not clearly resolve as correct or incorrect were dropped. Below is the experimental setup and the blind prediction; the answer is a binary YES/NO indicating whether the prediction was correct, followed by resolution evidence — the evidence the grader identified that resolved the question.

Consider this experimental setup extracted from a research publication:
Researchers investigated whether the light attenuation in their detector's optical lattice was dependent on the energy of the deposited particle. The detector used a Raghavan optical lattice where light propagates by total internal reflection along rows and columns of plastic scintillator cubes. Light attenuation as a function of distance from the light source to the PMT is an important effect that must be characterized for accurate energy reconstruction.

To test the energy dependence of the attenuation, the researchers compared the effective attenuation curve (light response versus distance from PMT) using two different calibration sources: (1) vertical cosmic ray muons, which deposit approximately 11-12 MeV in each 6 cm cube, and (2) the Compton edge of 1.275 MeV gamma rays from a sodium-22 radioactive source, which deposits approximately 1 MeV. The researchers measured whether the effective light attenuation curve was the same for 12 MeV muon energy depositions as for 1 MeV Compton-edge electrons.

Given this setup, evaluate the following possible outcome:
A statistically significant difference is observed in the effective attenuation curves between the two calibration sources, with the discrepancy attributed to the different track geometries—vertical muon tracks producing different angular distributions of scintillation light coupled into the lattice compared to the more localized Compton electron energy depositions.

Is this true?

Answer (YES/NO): NO